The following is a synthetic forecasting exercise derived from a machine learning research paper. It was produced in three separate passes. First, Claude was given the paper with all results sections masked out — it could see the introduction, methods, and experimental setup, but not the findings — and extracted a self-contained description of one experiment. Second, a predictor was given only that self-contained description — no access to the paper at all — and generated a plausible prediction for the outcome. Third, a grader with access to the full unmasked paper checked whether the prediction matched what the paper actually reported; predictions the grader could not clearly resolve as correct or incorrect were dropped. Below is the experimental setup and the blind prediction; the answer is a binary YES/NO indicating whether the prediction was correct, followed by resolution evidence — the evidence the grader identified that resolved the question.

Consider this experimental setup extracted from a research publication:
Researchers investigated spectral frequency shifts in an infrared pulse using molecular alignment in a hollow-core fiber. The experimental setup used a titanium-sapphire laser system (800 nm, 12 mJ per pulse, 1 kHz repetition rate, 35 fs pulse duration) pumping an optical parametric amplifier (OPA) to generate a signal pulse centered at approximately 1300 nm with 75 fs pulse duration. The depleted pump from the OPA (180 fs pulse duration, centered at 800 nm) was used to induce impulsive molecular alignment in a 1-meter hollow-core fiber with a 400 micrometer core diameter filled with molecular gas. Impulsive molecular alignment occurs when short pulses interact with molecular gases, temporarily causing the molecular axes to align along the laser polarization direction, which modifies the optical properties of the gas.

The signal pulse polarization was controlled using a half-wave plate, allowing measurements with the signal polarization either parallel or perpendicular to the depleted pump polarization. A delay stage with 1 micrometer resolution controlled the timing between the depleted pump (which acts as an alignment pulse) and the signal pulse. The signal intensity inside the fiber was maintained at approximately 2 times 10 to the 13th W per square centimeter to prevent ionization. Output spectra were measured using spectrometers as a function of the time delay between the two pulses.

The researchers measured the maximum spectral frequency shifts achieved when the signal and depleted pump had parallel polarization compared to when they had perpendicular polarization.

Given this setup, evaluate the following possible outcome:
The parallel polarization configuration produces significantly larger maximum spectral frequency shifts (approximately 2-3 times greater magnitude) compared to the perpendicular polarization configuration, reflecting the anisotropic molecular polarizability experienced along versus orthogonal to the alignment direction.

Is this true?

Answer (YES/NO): NO